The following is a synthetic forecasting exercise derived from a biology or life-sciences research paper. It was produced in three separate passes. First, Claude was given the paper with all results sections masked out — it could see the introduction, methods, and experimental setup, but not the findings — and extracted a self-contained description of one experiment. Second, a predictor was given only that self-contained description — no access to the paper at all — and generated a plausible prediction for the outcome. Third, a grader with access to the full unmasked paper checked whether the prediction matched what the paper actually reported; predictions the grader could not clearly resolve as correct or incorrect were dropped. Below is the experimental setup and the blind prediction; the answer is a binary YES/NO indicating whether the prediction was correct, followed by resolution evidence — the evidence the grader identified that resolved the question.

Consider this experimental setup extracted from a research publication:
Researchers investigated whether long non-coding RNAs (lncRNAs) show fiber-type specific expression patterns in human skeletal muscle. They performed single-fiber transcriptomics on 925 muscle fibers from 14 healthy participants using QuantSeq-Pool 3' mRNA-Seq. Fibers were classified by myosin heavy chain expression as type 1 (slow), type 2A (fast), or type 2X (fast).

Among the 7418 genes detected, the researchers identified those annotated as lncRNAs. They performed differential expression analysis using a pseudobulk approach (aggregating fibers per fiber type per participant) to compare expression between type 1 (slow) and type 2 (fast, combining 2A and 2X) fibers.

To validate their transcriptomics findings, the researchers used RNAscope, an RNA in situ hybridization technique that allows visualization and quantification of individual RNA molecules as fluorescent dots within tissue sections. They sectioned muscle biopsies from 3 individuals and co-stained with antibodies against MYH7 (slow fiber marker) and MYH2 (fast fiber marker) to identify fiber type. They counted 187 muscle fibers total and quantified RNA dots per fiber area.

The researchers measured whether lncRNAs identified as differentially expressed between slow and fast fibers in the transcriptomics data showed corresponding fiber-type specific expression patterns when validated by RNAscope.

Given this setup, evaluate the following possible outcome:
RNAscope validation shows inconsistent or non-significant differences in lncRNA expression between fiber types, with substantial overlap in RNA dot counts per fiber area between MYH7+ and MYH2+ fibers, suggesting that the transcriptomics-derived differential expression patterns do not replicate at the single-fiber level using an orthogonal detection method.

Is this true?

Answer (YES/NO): NO